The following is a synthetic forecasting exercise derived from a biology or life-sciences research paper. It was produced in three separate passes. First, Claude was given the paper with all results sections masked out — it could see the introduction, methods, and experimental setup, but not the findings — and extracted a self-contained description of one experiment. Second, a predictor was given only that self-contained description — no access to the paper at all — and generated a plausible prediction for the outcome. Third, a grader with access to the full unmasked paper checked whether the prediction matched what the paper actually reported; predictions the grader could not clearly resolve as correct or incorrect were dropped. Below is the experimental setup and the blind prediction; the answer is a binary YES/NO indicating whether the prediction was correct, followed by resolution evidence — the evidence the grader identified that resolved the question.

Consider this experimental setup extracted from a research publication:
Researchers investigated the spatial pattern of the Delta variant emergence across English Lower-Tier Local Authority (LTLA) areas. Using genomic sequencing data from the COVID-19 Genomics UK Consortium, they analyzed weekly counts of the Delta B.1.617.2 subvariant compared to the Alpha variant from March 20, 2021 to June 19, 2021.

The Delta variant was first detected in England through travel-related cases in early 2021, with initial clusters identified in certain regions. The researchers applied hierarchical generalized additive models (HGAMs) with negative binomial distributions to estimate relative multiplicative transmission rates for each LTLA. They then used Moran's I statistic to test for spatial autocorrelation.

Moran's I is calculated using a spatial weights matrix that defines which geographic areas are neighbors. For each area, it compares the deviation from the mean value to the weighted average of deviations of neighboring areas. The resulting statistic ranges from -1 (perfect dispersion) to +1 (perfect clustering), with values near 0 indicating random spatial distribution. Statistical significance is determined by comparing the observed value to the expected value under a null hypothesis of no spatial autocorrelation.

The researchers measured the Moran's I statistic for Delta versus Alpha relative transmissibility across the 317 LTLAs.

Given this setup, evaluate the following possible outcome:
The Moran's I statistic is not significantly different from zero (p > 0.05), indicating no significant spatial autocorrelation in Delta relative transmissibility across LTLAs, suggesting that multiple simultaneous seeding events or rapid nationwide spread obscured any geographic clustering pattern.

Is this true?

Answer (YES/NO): NO